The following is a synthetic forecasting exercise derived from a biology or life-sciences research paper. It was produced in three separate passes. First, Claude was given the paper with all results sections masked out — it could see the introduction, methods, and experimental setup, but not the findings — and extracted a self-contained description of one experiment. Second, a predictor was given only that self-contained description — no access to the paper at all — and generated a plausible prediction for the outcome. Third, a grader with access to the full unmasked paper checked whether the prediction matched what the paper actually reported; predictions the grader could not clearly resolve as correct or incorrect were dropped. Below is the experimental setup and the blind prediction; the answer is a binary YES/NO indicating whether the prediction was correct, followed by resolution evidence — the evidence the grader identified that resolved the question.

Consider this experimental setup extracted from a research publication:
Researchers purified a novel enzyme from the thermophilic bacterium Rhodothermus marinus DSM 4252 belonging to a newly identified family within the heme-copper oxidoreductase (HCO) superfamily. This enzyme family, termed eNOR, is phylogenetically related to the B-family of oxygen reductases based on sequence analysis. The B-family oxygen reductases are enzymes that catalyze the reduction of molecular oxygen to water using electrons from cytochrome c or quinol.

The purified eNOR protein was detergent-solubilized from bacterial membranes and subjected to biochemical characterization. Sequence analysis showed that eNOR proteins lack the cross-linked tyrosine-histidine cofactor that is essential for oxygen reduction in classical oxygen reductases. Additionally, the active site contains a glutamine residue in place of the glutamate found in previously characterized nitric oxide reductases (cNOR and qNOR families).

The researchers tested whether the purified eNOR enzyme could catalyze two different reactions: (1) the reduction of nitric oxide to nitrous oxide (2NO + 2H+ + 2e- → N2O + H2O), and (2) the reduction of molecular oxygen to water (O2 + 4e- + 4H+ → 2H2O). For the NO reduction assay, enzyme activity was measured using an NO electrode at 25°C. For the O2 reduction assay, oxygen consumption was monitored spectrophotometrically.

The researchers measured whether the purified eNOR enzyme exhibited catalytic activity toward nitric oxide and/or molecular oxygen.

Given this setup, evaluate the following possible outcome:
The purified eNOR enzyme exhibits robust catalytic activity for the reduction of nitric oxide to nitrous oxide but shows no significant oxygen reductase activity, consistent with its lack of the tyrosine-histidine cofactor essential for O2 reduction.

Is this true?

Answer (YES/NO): YES